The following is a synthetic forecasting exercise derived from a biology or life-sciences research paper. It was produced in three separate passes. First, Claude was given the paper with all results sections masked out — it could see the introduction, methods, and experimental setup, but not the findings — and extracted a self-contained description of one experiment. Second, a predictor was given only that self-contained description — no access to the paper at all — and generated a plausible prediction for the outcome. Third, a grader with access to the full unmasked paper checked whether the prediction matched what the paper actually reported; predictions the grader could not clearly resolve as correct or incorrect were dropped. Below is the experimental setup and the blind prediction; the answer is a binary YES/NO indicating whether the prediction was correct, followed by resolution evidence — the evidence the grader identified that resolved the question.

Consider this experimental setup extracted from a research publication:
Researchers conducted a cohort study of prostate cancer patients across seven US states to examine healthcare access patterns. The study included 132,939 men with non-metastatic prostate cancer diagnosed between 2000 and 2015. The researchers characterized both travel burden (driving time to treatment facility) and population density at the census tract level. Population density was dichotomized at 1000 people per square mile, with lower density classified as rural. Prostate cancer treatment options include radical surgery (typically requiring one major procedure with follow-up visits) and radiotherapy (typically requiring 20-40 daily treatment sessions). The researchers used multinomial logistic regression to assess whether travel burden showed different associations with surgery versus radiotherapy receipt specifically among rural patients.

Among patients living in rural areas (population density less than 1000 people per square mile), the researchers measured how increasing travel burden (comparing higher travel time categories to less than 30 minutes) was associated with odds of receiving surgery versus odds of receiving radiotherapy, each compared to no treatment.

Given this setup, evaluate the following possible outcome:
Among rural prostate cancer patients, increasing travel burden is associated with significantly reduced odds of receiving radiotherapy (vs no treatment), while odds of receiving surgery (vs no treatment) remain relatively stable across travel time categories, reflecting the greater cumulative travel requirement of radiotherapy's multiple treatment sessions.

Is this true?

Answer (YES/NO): NO